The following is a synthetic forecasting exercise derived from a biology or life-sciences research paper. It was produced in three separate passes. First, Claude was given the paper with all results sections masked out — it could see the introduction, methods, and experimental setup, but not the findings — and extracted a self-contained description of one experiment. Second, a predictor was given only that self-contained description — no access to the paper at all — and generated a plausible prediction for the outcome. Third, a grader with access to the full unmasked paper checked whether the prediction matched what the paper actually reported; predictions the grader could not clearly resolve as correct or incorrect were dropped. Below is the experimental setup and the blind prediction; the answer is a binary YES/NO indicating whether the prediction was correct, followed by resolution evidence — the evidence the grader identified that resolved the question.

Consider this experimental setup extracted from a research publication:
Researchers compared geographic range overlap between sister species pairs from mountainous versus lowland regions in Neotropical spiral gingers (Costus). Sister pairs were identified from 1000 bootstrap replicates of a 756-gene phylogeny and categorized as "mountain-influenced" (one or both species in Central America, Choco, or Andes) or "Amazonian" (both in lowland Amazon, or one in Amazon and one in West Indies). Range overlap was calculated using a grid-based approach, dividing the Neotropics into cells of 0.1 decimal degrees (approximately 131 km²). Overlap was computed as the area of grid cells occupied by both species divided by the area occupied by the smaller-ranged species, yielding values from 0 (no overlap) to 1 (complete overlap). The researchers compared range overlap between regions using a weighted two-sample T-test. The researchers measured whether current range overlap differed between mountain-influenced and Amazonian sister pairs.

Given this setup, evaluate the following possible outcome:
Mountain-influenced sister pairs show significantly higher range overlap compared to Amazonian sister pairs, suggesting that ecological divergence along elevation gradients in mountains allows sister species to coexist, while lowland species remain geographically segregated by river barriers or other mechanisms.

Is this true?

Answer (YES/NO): NO